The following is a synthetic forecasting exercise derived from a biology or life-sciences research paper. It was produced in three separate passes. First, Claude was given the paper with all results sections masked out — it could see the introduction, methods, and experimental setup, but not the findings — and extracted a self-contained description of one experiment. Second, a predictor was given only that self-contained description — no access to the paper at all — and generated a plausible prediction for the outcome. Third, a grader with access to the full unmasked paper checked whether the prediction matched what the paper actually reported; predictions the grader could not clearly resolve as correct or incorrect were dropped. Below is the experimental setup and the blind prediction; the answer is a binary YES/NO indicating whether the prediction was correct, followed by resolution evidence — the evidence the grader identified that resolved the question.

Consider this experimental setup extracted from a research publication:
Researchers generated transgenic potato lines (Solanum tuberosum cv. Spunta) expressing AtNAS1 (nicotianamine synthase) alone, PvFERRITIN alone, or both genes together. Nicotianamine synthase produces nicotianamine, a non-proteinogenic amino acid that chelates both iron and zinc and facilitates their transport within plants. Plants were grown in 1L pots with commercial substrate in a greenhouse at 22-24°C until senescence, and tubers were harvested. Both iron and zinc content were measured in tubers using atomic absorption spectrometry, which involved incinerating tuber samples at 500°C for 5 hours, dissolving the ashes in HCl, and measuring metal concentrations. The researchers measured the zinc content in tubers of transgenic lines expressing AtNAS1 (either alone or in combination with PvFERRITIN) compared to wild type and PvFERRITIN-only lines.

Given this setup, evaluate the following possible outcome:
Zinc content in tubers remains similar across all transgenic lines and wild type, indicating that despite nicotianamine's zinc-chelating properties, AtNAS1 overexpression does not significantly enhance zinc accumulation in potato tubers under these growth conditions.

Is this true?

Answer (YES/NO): NO